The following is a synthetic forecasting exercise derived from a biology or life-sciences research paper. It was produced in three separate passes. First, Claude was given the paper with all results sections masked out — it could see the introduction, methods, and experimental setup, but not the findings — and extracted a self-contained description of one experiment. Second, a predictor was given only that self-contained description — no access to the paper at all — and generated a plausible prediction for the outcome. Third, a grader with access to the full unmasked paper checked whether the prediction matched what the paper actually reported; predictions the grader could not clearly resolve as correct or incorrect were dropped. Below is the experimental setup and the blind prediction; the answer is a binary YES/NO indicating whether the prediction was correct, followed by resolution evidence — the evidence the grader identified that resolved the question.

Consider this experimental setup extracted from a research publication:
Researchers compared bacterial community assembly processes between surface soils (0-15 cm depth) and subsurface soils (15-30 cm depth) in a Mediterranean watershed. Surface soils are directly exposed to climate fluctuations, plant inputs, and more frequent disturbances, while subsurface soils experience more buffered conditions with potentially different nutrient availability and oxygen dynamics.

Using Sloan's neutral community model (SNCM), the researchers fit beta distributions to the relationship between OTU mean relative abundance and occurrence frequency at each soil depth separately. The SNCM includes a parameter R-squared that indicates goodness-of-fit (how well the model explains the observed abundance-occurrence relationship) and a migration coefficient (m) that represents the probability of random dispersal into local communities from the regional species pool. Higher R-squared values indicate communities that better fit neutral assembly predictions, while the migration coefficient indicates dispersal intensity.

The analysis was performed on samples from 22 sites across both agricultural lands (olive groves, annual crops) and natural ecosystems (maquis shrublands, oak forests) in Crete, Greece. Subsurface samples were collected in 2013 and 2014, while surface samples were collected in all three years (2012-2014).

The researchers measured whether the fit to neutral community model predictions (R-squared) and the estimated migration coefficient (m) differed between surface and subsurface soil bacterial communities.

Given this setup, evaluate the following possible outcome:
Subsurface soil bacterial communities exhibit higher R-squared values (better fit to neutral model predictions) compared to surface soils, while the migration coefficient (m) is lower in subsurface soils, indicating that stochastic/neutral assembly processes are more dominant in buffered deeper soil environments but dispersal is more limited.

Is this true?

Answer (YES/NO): NO